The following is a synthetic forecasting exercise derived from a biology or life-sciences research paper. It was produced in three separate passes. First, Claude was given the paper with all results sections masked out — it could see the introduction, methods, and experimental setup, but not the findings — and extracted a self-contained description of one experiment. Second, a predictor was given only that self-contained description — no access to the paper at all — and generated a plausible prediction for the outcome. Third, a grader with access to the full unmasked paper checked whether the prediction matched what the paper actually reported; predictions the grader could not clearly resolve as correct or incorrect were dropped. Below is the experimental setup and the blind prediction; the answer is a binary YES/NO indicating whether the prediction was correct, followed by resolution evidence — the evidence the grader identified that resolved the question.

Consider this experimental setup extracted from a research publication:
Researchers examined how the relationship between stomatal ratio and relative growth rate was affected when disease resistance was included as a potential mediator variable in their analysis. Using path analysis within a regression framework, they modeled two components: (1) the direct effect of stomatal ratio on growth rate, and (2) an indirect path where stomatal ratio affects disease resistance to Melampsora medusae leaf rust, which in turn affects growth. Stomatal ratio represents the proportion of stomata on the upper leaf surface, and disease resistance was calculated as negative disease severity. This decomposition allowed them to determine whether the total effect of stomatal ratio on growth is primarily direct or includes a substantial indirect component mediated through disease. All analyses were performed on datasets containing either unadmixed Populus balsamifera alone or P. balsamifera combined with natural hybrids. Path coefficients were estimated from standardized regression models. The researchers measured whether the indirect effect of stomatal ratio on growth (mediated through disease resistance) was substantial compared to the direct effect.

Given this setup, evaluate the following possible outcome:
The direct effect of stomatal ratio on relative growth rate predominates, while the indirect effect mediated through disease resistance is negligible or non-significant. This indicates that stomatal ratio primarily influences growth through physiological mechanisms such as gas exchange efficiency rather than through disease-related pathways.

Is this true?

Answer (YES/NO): NO